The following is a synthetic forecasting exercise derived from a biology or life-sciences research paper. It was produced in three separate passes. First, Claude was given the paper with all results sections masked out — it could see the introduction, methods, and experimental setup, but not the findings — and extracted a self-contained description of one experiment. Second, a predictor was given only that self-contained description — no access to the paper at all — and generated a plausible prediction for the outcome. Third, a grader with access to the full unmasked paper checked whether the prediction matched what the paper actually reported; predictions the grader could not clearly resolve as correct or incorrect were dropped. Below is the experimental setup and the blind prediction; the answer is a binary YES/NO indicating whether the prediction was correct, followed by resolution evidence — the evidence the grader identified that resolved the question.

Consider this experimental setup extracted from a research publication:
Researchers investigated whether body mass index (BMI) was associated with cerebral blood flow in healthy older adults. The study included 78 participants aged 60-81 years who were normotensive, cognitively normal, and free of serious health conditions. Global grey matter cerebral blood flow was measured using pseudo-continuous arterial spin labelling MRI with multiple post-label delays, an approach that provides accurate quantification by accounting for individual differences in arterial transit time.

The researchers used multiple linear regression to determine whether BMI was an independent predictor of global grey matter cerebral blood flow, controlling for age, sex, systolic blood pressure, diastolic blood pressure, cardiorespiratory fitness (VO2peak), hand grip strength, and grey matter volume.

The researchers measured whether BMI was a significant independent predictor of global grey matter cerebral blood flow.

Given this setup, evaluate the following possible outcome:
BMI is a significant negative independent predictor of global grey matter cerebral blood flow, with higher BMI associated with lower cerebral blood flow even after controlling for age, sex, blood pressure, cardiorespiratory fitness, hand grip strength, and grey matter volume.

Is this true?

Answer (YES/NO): YES